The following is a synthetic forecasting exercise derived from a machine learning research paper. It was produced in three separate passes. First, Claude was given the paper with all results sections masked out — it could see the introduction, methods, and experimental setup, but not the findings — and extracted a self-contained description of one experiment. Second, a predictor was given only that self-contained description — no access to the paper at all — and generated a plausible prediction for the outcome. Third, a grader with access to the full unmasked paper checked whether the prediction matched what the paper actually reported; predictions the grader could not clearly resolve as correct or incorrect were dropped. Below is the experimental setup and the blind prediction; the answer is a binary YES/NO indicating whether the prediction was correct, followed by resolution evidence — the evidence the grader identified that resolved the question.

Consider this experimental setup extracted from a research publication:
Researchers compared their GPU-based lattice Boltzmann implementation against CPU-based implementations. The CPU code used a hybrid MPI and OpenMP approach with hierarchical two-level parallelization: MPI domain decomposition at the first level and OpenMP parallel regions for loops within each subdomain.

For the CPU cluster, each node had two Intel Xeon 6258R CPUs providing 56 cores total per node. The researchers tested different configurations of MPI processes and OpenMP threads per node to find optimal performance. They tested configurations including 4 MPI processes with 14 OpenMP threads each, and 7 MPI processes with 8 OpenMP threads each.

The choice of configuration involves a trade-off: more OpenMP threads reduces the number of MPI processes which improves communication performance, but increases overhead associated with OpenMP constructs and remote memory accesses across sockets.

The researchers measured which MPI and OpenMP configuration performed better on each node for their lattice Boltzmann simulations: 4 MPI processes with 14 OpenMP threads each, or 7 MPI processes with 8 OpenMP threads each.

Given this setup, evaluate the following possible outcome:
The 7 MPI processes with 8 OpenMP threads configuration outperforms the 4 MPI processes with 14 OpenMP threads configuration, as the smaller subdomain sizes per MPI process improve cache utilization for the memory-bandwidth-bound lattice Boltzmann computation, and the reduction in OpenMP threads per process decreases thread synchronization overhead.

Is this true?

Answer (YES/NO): NO